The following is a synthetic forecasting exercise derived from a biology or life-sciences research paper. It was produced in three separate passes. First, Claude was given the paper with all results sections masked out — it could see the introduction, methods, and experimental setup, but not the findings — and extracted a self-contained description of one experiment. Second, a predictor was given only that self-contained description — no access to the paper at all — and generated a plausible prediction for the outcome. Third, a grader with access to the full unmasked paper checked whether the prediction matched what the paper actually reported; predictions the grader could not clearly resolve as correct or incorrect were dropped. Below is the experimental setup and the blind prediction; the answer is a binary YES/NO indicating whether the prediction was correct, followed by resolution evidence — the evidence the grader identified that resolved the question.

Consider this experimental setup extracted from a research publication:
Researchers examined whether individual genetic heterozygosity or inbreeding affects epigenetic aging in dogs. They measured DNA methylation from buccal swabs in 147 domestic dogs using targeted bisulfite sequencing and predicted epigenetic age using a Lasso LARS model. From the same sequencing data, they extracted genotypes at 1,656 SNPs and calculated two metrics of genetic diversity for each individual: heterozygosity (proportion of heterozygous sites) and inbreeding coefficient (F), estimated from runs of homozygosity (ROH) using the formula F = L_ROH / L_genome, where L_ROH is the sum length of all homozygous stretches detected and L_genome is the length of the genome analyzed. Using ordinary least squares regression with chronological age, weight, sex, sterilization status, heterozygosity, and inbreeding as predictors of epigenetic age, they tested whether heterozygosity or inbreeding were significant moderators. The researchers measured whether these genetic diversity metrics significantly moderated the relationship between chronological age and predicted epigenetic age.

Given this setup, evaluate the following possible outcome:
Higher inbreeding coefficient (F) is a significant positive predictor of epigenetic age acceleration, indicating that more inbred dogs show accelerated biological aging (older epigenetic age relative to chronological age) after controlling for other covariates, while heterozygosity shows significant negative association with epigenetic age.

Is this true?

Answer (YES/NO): NO